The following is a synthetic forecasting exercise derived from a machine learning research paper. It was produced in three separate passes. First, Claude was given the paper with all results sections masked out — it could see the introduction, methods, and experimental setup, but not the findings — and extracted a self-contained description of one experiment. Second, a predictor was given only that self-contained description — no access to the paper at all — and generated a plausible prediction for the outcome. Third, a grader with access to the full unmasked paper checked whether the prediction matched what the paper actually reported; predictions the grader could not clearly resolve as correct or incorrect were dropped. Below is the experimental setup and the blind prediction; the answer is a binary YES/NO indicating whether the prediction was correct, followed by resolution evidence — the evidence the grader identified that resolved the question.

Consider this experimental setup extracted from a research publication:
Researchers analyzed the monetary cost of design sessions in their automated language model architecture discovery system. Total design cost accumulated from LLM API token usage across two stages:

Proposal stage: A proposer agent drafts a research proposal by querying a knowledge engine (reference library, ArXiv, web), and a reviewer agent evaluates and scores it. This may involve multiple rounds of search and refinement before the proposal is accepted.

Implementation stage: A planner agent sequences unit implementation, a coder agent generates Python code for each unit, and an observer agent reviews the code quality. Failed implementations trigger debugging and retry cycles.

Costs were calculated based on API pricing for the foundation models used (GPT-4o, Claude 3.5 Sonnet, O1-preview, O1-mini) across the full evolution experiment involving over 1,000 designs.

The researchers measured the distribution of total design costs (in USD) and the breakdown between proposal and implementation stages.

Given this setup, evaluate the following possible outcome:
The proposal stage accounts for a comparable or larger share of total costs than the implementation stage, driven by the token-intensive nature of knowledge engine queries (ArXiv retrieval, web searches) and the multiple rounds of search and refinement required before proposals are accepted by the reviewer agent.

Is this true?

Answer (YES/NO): NO